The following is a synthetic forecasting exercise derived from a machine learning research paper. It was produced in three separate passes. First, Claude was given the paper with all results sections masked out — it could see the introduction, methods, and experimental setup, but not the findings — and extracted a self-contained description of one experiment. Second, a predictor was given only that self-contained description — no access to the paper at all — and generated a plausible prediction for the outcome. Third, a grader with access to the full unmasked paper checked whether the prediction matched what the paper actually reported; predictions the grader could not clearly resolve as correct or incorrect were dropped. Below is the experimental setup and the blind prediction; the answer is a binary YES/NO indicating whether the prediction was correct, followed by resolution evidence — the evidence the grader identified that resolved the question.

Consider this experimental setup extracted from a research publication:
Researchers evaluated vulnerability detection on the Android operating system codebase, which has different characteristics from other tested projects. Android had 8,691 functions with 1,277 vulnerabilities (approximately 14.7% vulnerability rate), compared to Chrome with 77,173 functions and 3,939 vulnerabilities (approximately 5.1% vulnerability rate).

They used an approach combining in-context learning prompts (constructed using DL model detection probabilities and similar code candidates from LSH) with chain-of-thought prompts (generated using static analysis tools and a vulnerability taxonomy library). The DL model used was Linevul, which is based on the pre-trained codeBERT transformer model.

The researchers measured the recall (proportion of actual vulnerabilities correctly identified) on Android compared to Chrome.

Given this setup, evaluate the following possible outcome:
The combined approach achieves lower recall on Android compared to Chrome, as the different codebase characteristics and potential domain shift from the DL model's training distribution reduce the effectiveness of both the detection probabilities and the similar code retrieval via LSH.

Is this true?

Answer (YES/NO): NO